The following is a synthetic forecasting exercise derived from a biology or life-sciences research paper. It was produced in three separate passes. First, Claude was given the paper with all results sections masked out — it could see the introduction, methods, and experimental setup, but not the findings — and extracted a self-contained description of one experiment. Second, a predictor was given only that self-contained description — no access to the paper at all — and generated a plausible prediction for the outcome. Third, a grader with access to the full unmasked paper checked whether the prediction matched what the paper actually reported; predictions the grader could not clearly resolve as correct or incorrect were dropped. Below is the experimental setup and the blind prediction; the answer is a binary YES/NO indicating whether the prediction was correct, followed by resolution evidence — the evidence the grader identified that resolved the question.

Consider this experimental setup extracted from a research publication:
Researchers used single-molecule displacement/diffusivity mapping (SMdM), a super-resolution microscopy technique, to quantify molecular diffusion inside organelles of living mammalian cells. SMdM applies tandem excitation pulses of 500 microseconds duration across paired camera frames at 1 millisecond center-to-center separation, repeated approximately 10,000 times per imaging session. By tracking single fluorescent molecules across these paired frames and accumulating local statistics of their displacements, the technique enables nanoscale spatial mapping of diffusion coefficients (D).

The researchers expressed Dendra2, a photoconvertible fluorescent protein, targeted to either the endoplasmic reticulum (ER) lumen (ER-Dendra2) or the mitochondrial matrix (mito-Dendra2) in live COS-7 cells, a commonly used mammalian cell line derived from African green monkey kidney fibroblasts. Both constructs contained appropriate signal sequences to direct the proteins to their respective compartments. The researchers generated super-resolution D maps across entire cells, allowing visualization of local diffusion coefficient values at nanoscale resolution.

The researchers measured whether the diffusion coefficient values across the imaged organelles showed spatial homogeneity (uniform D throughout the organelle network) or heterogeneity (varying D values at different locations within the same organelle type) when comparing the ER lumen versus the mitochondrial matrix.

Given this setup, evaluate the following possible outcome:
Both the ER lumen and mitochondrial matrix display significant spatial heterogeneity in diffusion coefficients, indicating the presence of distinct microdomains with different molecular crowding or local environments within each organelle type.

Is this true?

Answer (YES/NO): NO